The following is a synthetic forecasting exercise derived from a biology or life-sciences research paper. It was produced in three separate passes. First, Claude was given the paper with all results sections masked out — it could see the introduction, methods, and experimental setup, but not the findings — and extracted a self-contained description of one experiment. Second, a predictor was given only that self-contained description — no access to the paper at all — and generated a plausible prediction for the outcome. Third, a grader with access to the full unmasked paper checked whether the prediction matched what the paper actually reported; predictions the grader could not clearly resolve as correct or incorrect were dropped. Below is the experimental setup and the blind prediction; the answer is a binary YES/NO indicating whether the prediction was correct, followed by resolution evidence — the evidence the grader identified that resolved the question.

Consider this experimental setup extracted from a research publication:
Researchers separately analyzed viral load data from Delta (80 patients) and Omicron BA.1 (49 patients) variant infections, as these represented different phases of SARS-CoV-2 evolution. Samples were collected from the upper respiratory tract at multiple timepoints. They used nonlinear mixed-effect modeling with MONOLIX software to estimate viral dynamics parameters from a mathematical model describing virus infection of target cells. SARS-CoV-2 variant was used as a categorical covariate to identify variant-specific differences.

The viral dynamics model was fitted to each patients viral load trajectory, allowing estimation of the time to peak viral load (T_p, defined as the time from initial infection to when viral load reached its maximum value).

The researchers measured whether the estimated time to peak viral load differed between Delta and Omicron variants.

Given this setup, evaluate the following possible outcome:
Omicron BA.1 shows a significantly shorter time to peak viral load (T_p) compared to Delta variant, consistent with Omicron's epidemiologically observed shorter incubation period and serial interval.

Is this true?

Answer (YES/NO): NO